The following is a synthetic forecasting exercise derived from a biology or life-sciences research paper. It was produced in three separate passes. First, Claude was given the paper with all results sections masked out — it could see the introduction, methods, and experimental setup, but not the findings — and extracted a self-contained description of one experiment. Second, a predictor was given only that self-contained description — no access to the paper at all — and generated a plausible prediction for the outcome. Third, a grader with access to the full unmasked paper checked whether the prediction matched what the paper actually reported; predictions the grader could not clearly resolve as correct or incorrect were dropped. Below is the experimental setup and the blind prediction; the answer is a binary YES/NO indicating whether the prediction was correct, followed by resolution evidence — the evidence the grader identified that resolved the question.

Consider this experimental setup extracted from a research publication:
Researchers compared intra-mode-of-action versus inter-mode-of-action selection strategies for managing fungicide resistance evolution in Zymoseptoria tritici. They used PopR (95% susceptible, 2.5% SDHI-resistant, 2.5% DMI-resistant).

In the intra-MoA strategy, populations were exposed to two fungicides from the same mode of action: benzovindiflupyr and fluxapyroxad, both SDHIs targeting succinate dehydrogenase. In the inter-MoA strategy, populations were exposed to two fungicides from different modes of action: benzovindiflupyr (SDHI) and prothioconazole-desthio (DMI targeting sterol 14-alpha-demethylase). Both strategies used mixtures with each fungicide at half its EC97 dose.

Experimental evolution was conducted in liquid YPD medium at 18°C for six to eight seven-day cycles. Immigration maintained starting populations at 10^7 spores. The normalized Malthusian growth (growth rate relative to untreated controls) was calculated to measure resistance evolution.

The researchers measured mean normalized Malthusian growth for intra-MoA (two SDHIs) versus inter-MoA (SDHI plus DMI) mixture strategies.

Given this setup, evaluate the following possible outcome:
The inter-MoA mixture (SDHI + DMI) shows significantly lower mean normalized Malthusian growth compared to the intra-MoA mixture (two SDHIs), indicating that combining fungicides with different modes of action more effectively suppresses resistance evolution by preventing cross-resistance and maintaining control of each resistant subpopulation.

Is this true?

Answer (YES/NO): YES